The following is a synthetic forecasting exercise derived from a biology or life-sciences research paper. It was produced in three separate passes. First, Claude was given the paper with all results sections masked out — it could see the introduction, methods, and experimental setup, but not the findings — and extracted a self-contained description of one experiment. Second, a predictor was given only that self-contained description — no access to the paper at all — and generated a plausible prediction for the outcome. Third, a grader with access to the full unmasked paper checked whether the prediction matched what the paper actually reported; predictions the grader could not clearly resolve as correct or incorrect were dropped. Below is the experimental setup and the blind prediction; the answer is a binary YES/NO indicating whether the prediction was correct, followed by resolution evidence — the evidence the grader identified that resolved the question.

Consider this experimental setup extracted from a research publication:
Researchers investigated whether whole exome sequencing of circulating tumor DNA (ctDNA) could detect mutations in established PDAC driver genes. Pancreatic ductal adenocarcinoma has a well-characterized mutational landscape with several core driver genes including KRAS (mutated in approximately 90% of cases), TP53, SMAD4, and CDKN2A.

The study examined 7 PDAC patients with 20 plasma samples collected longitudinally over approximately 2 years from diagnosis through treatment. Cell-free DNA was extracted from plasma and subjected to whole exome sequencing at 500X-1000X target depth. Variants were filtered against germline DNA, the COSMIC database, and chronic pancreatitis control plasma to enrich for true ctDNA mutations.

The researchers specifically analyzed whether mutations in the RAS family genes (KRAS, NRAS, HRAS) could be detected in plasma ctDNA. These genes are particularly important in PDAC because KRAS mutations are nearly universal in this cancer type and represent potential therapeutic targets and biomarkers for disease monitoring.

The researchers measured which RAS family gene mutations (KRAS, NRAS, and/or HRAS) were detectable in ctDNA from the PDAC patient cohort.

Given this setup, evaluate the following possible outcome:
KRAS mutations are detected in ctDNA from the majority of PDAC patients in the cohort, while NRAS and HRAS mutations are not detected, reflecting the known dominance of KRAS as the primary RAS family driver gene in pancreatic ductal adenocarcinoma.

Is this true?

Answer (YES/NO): NO